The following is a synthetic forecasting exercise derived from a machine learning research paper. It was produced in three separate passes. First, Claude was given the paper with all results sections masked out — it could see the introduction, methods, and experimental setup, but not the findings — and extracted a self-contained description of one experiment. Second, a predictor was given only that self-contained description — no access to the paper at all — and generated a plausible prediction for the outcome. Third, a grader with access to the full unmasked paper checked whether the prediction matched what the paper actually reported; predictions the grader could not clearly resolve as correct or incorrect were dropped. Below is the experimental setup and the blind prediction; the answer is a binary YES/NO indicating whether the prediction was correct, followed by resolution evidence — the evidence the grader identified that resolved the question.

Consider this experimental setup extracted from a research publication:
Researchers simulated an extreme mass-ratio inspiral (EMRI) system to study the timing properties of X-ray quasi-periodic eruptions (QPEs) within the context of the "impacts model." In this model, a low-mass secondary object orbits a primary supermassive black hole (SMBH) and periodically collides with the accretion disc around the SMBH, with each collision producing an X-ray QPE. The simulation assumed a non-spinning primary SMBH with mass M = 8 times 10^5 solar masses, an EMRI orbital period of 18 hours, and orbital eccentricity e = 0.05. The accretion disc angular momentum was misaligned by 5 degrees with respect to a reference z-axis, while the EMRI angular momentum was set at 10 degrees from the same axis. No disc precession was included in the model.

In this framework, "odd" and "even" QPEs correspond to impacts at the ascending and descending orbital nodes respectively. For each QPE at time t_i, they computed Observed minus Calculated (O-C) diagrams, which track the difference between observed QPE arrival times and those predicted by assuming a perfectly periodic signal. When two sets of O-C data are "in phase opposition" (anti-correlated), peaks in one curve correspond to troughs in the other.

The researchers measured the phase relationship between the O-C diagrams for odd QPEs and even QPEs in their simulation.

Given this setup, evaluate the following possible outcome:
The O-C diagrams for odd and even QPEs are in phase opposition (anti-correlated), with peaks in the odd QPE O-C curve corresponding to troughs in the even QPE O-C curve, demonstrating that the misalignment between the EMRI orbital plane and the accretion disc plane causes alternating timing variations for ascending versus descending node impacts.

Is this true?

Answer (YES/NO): YES